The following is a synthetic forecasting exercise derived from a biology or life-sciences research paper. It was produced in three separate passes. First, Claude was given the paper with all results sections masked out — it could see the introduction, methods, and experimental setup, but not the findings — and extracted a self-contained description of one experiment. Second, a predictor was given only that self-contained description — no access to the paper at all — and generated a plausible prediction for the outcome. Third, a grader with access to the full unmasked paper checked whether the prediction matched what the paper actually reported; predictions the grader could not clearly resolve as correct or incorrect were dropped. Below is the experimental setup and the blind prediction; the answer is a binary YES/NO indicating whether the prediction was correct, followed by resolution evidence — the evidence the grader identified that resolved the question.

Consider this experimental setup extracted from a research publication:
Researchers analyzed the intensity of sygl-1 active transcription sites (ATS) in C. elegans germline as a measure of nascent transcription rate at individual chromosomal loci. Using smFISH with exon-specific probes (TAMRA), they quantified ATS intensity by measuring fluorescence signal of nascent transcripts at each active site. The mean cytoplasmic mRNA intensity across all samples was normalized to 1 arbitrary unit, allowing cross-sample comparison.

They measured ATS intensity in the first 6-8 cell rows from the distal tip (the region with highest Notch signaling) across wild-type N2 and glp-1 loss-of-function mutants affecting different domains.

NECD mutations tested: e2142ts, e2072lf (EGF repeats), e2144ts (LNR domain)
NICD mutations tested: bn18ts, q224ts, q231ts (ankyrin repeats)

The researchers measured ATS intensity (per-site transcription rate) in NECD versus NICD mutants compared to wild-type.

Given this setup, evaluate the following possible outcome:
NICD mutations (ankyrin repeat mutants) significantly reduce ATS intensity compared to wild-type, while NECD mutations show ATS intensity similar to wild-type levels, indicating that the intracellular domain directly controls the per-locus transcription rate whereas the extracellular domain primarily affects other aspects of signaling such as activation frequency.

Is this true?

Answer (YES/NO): NO